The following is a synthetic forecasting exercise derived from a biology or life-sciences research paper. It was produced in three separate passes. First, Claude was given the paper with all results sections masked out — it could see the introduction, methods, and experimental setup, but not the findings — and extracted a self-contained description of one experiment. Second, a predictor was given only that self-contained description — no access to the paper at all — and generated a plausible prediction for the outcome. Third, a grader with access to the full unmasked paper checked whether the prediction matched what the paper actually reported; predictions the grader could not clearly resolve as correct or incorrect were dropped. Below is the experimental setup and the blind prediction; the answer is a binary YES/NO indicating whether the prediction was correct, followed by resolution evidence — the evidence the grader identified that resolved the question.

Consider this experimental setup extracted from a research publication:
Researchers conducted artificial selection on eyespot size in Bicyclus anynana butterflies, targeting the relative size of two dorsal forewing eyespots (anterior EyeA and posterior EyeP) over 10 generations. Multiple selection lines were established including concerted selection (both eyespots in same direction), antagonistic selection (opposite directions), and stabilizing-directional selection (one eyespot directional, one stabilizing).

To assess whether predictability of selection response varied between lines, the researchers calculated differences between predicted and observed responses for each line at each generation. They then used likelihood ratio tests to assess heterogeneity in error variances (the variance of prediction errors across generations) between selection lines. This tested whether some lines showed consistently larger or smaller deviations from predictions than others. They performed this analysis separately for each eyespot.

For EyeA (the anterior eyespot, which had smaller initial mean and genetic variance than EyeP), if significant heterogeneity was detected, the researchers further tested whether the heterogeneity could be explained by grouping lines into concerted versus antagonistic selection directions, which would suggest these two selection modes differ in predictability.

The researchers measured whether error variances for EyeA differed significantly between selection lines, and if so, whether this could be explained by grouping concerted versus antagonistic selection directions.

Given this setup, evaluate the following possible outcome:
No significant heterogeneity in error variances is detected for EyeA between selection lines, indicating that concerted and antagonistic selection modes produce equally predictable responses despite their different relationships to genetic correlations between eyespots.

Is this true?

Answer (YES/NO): NO